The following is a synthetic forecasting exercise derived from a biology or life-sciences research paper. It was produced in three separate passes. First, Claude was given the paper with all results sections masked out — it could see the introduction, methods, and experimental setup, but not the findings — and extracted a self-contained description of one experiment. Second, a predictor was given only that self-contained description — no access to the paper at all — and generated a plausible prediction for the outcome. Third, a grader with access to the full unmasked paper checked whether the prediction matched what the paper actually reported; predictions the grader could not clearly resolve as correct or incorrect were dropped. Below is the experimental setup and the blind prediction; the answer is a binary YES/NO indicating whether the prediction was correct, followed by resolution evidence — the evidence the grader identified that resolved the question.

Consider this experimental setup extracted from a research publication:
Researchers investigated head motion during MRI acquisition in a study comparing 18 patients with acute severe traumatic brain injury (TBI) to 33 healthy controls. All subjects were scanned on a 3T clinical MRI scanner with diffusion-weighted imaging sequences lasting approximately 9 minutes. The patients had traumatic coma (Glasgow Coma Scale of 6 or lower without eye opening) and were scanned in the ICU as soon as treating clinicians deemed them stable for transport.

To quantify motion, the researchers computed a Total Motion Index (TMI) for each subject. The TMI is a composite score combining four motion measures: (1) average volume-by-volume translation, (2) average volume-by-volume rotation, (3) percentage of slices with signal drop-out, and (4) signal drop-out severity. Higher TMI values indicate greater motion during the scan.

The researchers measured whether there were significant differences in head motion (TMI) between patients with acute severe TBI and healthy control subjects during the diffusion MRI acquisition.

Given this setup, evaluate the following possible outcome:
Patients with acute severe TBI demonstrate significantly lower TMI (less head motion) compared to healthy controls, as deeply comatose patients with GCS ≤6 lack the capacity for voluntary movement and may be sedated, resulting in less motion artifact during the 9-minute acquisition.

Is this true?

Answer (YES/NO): NO